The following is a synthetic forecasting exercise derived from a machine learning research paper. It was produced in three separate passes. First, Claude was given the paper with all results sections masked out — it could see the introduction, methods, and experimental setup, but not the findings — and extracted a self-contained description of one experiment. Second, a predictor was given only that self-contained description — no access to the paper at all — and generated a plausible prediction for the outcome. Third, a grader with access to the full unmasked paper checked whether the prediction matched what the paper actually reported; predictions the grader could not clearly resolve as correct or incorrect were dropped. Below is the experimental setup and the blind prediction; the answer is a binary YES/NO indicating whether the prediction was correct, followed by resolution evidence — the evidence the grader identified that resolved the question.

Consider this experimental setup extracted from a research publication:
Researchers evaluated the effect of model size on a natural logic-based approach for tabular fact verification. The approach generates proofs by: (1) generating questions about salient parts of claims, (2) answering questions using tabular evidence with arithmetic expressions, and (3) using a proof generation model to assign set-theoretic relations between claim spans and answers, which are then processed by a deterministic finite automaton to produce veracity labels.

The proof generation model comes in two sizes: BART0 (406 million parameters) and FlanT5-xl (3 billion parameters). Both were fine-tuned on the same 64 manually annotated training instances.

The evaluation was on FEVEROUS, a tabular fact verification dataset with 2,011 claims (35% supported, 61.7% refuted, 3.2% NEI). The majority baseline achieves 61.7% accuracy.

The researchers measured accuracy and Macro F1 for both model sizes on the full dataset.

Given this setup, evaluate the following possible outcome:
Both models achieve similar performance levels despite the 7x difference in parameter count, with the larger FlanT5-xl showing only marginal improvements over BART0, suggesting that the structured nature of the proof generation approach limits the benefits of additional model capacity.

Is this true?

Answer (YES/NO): YES